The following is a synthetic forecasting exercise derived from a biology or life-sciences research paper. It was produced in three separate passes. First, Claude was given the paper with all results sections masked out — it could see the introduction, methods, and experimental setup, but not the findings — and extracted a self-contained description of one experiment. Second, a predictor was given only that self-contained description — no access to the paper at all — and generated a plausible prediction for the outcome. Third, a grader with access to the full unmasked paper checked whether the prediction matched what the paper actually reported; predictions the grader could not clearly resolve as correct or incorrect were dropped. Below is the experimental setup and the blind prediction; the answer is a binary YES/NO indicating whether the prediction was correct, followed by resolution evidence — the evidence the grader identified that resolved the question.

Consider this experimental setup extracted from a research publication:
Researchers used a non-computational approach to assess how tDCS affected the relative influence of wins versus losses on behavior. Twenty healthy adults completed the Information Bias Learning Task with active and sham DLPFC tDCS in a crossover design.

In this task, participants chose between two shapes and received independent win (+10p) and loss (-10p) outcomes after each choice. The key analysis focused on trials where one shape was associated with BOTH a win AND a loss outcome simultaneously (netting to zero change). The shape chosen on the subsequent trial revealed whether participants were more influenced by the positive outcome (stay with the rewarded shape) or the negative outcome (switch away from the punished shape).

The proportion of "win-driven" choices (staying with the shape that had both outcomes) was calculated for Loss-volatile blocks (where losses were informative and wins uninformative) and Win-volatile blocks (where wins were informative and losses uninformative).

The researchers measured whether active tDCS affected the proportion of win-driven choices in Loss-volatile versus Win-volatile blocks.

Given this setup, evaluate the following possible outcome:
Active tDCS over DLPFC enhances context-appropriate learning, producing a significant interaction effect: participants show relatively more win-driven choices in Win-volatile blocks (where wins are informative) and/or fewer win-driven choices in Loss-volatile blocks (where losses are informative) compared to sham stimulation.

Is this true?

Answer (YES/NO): NO